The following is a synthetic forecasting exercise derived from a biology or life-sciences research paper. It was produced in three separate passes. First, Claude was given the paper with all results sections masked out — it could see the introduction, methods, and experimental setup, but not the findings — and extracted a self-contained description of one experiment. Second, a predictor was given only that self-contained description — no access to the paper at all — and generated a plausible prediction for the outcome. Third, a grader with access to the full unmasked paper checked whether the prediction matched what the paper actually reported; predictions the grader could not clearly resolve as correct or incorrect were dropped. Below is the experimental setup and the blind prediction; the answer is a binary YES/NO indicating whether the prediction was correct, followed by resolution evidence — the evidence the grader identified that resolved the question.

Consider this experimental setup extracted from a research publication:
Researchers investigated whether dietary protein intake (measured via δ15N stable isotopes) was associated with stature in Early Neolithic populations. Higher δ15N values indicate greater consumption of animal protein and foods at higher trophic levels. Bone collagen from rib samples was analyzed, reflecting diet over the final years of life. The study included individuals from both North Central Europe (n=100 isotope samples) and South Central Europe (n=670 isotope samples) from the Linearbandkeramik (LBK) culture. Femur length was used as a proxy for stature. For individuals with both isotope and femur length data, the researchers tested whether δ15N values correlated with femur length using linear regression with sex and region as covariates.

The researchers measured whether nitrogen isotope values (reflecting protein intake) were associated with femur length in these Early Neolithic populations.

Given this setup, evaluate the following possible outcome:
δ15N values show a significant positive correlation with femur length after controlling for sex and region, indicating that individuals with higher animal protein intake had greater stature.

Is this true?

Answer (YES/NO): NO